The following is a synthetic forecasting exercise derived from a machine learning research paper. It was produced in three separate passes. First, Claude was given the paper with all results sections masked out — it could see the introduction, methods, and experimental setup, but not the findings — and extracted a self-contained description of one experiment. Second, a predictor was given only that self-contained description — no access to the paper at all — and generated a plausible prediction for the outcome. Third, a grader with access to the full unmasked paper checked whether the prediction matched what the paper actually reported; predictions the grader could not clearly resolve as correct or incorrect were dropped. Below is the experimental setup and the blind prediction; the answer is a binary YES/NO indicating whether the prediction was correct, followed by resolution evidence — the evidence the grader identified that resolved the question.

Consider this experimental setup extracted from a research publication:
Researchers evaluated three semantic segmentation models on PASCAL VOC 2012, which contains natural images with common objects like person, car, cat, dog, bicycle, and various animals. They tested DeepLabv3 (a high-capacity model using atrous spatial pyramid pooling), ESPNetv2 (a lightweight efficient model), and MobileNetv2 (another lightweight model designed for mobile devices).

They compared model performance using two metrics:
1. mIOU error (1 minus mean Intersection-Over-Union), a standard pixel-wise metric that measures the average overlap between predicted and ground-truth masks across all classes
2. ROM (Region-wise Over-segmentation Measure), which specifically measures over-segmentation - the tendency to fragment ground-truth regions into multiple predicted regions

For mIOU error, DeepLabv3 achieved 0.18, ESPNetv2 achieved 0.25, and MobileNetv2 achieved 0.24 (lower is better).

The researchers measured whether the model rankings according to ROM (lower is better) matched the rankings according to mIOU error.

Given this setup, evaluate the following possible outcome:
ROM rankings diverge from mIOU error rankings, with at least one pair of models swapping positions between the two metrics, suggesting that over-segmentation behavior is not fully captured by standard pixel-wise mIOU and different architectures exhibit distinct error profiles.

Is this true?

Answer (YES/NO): YES